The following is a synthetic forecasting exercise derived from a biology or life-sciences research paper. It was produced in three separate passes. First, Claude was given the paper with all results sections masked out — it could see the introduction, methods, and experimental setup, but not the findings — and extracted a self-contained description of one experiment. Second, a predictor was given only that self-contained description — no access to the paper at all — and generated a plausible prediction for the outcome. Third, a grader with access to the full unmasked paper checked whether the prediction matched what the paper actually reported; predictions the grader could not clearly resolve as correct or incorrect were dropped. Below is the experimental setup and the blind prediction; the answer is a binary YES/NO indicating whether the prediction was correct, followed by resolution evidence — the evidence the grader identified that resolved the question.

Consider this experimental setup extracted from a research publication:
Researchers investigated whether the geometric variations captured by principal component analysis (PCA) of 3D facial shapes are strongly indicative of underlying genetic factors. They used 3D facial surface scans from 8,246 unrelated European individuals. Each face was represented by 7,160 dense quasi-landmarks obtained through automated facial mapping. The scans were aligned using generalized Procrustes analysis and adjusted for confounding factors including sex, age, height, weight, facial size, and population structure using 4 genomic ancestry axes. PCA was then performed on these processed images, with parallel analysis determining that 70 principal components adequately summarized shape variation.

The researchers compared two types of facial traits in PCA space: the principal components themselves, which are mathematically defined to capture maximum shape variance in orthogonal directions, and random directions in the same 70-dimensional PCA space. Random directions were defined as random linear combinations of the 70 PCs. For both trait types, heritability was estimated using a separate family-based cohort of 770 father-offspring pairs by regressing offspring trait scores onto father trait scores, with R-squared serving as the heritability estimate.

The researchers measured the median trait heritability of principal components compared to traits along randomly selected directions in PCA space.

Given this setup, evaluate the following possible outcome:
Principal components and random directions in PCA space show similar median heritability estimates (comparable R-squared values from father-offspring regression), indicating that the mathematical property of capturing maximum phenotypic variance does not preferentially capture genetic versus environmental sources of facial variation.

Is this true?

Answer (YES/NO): YES